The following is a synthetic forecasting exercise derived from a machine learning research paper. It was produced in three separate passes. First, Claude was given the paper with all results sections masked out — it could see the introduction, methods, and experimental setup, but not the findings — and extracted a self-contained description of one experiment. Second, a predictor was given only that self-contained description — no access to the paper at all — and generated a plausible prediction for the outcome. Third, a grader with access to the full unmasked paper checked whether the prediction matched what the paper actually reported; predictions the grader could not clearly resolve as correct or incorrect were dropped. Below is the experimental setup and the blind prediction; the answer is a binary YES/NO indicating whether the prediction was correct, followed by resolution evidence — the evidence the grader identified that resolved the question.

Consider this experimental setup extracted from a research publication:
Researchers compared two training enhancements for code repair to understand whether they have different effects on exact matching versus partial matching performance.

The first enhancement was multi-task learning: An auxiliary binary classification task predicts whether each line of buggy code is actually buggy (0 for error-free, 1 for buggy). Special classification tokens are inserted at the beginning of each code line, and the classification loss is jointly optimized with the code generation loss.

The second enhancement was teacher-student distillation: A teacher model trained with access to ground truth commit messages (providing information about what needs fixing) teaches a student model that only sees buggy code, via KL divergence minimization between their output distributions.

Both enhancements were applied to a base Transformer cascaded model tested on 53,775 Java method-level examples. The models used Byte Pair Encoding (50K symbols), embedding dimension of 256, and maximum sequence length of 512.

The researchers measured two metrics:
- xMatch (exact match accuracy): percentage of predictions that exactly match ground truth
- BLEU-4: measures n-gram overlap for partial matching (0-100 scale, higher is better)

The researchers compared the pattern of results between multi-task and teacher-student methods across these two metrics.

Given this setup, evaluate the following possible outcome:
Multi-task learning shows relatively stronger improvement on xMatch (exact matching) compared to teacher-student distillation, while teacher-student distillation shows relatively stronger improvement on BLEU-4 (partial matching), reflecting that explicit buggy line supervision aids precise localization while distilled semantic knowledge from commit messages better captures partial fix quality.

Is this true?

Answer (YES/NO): YES